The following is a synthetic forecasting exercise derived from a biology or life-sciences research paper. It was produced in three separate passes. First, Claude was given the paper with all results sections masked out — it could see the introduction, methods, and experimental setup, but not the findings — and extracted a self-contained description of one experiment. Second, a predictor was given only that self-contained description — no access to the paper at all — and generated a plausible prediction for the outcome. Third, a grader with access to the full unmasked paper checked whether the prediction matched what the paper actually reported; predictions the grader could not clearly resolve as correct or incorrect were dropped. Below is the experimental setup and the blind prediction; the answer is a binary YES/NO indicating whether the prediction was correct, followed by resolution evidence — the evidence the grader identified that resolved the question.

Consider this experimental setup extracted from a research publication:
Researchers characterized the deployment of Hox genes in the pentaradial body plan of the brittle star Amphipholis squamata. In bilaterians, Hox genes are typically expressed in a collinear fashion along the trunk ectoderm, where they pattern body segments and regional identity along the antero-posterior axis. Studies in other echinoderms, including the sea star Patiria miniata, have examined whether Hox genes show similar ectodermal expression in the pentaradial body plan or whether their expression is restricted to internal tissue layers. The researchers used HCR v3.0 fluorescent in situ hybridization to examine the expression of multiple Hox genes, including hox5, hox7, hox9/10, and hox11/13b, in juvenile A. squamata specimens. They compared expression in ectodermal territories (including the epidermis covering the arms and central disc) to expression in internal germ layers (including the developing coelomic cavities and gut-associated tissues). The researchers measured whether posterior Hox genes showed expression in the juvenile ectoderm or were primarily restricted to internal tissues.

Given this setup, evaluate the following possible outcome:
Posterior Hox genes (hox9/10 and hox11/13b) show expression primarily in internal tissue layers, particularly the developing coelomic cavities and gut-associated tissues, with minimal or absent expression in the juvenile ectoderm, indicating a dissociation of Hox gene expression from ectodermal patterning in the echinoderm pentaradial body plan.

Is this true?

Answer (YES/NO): NO